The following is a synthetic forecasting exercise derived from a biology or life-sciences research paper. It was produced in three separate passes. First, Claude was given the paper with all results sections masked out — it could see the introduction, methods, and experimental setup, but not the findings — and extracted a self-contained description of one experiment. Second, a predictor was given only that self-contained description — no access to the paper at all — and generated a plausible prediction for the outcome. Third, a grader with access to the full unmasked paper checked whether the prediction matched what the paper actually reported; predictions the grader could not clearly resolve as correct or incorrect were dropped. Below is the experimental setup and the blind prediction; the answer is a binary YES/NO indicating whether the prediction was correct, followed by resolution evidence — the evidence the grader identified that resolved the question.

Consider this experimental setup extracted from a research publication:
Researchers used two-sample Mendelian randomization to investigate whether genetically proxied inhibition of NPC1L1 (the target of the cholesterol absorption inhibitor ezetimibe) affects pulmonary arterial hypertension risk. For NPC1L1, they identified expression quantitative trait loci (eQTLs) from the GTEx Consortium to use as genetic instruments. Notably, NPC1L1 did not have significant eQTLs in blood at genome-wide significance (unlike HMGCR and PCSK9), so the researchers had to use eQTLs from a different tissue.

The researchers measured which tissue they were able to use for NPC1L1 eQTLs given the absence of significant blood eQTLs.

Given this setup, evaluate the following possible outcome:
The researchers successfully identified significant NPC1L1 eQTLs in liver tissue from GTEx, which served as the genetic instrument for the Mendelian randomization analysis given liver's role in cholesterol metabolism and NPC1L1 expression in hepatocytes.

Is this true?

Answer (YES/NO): NO